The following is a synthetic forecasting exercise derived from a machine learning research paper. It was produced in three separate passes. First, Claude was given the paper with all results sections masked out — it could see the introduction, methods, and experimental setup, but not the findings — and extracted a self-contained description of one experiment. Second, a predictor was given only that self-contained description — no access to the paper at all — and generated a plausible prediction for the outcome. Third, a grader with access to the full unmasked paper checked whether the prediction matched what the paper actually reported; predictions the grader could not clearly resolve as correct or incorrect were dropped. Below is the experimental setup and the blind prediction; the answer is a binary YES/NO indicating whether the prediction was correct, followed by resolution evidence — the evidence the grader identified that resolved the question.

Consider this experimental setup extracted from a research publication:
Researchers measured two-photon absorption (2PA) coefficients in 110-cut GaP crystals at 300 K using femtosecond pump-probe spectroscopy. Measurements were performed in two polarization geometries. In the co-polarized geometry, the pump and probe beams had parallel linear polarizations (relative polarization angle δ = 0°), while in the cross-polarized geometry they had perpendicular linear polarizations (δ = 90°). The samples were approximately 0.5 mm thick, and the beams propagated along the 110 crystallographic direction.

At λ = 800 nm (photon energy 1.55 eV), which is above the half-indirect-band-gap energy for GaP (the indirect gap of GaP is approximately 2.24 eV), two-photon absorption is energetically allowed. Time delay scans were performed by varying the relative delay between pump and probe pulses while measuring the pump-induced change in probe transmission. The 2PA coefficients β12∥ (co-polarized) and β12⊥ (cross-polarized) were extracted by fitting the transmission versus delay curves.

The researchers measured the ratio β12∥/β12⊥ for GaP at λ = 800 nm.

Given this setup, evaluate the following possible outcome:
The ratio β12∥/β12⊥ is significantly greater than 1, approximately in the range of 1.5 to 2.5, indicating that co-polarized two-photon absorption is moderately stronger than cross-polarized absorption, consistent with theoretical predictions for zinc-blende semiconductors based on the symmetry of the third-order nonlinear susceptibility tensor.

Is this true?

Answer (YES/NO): NO